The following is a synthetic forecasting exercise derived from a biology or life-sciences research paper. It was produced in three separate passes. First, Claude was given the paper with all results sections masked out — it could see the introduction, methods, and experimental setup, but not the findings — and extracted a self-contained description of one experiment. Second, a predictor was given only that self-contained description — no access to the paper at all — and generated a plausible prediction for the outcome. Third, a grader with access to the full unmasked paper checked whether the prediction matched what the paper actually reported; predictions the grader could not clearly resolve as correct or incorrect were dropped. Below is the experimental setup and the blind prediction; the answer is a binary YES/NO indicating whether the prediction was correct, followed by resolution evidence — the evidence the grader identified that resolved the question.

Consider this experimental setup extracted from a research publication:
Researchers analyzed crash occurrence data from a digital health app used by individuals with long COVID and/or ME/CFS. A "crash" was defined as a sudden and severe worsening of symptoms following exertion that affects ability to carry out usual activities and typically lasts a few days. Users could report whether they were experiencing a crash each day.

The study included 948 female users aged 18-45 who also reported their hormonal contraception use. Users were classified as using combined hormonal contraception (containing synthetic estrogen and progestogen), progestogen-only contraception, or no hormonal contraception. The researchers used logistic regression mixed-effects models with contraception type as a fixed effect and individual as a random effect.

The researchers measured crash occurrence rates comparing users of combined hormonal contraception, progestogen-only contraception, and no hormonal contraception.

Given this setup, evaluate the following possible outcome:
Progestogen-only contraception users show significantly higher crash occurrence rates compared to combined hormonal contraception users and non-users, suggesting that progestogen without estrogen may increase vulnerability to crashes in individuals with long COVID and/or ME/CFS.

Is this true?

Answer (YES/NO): NO